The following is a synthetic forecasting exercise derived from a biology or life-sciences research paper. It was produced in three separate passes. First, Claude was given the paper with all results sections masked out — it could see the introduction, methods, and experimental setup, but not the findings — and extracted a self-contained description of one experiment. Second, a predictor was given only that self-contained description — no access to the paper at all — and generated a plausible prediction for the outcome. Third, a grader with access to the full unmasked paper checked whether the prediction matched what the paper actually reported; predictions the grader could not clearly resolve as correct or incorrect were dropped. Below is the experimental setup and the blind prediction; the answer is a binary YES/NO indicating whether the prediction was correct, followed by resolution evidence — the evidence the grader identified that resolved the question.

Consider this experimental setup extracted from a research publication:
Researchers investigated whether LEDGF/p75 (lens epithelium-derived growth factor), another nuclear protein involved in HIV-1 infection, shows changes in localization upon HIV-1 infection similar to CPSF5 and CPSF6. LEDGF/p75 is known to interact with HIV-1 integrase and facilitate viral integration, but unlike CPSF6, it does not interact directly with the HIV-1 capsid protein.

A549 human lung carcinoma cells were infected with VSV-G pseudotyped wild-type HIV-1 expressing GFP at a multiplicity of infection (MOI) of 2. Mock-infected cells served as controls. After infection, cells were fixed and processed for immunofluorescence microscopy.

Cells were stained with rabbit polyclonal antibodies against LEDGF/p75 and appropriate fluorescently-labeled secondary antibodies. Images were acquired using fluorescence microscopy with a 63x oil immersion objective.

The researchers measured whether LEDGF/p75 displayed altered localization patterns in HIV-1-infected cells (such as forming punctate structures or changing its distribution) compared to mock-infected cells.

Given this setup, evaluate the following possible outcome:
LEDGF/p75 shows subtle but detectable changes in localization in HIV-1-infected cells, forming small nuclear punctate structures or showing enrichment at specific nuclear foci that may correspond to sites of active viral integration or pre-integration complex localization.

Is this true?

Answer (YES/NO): YES